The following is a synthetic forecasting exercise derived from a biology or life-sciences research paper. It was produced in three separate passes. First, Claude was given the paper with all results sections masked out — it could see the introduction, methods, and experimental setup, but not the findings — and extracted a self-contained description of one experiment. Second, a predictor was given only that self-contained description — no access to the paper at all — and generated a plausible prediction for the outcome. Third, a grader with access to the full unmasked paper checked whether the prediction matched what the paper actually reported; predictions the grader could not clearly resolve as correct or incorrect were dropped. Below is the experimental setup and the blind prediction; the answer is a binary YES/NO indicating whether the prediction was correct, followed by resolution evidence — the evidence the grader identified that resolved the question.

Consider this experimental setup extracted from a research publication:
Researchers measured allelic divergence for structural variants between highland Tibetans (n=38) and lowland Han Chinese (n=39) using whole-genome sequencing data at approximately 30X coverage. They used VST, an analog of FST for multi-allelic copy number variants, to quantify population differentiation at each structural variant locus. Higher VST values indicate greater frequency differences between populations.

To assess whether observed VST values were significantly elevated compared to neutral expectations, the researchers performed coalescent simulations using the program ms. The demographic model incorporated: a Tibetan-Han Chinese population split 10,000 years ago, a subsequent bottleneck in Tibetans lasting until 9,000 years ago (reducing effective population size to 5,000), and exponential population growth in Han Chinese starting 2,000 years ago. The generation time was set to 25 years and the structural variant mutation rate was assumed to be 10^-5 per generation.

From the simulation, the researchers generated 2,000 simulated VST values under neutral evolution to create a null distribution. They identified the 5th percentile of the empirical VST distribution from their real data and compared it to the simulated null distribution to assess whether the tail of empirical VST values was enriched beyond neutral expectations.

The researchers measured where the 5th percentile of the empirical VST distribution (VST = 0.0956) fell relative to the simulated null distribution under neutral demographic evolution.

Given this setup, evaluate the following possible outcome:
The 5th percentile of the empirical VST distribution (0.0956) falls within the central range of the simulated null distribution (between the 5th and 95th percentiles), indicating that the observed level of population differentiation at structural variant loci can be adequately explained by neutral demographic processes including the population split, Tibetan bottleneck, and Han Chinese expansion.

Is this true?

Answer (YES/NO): NO